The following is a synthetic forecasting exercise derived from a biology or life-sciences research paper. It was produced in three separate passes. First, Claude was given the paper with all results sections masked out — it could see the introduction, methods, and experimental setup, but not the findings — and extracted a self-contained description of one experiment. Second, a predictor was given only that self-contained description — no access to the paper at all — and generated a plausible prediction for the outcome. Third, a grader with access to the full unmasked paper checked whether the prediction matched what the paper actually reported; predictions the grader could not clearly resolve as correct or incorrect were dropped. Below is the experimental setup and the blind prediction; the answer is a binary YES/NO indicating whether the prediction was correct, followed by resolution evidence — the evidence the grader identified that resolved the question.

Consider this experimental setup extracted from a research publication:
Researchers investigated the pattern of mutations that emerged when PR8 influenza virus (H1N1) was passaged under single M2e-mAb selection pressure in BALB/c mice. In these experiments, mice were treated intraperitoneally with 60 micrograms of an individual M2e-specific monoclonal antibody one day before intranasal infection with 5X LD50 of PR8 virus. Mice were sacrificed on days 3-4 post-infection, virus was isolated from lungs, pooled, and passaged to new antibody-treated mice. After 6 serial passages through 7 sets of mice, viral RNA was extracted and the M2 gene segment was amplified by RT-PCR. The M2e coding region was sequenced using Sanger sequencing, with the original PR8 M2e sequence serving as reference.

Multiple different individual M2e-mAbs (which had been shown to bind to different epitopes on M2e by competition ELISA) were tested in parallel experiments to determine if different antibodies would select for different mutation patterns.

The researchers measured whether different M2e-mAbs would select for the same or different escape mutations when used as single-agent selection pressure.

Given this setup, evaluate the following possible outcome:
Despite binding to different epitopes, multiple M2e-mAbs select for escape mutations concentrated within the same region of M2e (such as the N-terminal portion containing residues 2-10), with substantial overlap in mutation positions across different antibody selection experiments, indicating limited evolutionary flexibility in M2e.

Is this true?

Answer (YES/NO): NO